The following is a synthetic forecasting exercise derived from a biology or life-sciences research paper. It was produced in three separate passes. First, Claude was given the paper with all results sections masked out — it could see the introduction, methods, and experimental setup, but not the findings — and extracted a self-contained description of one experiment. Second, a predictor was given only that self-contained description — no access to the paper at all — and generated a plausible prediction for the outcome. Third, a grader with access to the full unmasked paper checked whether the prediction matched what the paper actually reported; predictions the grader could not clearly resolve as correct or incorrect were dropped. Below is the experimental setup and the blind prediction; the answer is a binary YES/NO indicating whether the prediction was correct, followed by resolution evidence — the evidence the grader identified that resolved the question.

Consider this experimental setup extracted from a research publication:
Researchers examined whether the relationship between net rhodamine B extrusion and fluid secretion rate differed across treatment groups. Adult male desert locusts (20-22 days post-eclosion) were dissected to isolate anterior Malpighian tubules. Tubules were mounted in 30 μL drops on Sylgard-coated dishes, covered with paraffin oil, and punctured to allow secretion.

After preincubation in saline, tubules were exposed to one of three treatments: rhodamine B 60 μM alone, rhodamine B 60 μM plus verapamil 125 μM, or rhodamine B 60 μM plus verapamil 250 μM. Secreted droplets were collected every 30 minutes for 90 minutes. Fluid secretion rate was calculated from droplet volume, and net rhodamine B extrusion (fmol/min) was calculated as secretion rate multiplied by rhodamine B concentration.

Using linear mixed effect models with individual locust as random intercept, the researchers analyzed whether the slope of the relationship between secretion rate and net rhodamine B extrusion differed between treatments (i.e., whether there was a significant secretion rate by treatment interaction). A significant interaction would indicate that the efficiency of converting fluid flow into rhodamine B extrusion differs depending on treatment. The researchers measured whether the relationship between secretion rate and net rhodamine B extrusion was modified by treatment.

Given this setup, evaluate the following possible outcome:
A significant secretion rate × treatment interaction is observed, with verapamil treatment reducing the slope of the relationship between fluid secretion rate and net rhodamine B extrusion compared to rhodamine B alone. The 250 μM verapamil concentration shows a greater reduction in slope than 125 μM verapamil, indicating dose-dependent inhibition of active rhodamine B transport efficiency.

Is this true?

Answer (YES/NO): NO